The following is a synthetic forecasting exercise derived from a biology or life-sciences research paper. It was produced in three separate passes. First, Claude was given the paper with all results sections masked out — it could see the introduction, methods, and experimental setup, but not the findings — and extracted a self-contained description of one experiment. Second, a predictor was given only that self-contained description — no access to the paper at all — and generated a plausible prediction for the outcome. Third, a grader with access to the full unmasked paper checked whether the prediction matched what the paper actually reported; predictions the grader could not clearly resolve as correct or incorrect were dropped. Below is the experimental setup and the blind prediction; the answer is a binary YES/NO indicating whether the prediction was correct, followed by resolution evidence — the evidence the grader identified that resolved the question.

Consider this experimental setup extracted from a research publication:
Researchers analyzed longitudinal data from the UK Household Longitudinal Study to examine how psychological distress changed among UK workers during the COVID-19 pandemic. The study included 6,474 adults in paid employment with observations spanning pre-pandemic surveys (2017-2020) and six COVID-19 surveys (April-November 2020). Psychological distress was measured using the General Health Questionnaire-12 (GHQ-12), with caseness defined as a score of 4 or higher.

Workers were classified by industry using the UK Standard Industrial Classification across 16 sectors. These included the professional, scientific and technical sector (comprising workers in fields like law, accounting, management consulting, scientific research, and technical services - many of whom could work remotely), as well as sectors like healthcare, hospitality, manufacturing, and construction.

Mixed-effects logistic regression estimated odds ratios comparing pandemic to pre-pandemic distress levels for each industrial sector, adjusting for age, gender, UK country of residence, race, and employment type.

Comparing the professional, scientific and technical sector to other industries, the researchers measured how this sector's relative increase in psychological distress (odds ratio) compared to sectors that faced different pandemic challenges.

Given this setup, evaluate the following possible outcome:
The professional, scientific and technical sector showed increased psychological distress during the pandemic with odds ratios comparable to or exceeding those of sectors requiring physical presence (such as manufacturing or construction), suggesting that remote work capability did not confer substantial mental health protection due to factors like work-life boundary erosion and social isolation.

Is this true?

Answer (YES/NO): YES